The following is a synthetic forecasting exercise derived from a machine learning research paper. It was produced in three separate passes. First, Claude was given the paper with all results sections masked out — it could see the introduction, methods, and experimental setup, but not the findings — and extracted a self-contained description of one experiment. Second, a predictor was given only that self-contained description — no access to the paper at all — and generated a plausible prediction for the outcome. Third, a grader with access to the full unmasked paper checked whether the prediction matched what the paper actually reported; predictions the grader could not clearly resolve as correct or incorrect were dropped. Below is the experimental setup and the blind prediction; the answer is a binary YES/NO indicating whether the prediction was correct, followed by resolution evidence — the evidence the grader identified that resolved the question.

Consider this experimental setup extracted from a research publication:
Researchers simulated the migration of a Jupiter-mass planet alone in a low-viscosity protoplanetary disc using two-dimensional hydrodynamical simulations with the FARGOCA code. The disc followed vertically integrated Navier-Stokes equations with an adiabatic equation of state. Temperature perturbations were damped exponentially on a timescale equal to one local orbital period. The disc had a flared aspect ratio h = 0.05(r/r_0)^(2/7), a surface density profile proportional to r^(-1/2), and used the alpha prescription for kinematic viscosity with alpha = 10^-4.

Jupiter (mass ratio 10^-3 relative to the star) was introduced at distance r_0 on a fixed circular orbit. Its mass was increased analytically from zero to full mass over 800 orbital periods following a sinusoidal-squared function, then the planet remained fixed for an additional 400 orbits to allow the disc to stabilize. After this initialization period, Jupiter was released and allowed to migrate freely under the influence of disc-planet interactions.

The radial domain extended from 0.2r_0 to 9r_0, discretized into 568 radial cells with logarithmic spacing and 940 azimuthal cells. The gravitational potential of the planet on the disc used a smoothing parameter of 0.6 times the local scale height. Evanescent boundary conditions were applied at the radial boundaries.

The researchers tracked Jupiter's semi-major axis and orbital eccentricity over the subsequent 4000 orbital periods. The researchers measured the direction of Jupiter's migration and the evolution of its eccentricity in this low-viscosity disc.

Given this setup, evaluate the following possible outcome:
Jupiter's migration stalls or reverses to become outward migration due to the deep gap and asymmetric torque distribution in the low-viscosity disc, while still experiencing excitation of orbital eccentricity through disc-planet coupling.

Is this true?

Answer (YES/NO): NO